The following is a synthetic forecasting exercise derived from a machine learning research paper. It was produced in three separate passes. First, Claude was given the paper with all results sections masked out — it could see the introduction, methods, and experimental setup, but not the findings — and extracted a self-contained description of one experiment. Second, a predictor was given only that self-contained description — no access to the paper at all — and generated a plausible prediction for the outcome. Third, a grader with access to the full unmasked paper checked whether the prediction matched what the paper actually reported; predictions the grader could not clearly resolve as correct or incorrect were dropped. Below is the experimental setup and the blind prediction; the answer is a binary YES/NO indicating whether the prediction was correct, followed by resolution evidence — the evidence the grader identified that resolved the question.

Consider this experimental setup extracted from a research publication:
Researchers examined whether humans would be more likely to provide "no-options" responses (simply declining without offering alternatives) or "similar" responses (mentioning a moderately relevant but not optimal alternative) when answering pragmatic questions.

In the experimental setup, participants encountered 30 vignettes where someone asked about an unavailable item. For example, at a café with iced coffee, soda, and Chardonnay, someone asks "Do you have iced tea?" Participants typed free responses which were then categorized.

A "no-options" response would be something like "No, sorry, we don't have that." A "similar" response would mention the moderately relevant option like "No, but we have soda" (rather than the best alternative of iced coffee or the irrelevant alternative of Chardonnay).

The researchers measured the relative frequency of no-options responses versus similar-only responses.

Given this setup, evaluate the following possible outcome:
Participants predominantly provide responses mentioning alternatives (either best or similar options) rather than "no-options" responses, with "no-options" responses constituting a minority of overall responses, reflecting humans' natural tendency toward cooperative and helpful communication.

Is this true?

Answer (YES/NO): YES